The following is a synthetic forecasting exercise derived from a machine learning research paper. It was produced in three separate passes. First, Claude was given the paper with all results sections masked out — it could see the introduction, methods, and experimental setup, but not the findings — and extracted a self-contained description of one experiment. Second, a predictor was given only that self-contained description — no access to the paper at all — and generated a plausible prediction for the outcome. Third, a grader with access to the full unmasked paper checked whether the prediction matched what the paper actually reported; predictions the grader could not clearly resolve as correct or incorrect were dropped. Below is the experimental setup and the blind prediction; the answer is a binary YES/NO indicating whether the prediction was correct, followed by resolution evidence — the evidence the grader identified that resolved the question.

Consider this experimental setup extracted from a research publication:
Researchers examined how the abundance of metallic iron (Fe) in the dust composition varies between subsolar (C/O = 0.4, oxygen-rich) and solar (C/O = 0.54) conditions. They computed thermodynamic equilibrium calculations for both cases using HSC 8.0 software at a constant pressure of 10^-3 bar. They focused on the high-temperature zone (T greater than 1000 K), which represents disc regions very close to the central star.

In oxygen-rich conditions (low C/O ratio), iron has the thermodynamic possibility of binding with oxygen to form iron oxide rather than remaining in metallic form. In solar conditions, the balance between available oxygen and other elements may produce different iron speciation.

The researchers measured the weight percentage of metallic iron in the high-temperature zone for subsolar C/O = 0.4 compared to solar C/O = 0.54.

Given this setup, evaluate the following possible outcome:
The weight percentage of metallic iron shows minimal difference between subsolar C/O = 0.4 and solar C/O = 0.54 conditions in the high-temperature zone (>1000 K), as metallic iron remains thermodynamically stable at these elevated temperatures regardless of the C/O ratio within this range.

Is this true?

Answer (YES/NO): NO